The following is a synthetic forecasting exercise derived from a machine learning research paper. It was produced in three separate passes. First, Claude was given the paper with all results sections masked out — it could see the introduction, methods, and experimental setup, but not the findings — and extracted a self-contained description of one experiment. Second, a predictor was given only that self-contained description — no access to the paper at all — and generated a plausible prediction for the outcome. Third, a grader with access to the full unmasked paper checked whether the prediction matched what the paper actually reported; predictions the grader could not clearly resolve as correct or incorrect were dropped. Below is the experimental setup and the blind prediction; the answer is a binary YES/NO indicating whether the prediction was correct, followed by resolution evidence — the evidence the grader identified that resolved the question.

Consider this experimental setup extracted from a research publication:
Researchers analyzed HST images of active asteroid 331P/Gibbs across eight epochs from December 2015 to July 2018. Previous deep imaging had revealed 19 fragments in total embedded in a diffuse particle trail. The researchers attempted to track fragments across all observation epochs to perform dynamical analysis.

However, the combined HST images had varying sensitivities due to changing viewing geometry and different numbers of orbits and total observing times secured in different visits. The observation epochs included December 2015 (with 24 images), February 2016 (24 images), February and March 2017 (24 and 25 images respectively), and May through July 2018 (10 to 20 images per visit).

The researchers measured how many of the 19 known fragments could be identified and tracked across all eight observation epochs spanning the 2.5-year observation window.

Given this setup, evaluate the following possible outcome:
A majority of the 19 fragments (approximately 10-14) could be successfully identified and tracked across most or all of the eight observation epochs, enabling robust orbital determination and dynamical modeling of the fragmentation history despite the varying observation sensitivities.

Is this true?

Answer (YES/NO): NO